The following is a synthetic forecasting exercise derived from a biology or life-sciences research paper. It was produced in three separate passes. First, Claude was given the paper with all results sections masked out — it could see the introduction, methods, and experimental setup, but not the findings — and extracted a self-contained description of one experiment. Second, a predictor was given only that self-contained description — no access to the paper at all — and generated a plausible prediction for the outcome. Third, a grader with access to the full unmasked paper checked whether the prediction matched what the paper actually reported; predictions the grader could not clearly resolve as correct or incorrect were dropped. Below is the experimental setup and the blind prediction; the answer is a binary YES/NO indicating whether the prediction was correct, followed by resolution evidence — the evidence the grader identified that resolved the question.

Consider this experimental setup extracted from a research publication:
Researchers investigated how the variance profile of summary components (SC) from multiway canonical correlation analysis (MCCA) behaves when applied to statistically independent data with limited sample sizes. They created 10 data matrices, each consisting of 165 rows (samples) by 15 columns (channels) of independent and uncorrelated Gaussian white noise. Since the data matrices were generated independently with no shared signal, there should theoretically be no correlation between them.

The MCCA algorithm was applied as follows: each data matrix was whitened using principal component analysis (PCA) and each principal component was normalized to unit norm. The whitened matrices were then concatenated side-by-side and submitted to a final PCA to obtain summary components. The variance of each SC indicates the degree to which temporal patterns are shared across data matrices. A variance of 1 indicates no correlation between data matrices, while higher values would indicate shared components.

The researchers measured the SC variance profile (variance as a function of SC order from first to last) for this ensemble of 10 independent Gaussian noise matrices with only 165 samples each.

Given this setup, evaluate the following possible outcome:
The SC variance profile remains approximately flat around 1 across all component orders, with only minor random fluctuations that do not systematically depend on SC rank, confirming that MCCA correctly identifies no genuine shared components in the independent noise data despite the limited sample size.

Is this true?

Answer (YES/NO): NO